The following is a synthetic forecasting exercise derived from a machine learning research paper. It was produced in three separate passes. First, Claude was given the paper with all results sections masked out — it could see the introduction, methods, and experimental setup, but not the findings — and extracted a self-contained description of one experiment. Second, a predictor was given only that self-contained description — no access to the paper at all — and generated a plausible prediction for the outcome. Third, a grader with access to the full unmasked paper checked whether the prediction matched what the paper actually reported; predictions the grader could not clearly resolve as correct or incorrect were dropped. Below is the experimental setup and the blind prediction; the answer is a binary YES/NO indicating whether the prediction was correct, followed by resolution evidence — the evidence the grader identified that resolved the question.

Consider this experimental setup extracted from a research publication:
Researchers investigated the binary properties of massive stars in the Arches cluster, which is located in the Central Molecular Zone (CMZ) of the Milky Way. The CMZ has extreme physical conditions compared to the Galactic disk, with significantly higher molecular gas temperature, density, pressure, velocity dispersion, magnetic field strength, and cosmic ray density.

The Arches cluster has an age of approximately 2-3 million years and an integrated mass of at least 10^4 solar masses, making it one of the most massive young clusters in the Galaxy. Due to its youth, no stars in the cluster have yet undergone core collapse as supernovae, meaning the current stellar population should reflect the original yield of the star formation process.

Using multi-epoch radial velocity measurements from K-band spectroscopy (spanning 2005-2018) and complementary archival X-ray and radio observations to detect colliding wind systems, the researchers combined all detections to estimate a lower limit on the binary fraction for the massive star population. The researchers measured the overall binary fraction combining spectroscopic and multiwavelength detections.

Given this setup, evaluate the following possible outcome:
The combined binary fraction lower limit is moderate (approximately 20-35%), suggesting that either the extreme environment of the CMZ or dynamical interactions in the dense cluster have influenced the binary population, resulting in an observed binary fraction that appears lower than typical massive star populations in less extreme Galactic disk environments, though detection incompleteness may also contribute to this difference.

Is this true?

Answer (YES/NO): NO